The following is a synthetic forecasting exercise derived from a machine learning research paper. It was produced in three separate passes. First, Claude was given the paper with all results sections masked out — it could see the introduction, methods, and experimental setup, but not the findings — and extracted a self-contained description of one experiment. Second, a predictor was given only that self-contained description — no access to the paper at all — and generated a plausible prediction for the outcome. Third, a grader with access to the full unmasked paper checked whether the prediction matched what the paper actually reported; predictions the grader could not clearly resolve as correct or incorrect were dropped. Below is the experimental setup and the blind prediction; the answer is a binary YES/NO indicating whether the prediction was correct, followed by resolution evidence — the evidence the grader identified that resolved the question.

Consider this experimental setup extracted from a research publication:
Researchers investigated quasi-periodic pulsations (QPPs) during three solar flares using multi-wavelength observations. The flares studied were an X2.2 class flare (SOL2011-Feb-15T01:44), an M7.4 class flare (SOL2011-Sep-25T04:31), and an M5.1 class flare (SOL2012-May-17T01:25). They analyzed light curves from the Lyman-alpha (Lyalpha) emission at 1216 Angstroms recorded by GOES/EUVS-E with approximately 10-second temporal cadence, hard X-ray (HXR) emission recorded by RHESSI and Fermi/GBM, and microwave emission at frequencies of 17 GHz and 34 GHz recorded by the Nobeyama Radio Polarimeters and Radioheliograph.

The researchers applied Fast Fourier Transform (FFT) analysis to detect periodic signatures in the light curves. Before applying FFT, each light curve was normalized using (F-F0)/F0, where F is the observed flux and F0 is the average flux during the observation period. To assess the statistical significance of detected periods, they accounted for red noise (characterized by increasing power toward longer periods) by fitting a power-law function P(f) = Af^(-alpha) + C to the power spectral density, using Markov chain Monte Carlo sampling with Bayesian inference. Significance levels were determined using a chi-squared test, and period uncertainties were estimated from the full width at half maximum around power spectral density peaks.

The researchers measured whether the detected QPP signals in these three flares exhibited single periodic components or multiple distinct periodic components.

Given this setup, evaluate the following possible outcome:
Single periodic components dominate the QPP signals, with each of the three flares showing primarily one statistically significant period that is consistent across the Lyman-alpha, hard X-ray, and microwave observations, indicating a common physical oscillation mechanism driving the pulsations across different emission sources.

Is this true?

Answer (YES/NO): NO